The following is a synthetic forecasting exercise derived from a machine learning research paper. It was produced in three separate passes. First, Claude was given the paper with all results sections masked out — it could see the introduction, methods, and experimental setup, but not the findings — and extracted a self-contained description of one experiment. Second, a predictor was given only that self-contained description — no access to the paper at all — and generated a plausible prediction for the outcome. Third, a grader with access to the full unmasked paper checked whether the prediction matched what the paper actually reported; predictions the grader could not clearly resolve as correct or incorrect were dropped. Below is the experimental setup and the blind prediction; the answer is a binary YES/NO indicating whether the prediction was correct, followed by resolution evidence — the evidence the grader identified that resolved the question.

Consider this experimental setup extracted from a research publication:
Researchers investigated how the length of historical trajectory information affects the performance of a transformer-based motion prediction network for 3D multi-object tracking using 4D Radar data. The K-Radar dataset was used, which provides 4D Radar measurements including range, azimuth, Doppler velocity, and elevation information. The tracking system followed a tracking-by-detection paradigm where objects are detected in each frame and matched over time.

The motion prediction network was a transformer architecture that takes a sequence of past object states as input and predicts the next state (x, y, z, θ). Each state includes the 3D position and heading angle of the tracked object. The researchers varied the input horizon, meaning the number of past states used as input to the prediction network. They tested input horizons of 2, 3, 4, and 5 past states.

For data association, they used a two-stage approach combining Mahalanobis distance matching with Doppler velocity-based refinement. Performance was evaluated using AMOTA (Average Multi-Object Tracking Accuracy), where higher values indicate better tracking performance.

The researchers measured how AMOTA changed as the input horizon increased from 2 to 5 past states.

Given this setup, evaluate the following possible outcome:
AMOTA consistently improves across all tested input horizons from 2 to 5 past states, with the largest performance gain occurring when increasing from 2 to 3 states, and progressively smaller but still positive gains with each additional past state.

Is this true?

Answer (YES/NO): NO